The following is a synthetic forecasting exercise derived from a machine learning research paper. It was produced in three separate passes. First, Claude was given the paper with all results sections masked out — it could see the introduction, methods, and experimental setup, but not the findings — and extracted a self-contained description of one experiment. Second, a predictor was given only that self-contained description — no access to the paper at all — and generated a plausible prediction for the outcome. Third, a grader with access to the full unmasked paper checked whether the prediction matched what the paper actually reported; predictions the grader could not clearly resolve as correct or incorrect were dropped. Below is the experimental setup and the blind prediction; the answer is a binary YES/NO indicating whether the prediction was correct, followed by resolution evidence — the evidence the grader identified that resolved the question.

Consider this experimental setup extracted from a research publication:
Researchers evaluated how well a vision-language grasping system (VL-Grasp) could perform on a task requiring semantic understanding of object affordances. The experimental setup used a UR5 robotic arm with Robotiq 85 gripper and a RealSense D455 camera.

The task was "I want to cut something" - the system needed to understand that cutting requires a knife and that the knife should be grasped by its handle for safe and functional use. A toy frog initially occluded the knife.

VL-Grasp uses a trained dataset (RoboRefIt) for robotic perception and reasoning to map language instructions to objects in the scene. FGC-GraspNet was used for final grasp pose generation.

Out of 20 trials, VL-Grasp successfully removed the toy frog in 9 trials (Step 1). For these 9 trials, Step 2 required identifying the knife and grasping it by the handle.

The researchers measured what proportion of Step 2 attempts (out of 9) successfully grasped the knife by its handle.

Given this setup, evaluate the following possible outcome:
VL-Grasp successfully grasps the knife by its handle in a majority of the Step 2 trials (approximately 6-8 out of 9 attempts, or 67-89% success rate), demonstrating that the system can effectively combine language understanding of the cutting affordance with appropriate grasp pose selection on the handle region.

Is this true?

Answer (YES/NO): NO